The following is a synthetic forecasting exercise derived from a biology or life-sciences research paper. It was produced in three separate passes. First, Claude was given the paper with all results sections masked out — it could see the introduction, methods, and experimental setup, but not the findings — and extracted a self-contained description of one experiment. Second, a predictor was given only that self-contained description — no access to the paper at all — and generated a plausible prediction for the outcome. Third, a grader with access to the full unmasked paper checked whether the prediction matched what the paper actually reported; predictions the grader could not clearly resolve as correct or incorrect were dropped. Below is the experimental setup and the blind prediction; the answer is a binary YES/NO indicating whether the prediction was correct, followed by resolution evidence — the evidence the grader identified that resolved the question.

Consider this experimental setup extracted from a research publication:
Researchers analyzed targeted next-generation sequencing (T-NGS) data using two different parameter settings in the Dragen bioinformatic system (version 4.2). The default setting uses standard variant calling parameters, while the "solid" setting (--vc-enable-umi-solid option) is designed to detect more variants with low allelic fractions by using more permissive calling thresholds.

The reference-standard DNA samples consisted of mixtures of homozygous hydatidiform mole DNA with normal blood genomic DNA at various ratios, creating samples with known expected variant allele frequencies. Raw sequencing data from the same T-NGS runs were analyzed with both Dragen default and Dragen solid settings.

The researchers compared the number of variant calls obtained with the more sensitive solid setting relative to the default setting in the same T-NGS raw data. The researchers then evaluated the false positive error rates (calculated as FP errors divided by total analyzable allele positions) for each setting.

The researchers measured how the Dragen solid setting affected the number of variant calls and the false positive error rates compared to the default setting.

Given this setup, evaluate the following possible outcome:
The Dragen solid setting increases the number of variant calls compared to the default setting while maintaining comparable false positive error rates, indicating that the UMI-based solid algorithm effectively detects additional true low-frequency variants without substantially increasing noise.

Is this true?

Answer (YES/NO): NO